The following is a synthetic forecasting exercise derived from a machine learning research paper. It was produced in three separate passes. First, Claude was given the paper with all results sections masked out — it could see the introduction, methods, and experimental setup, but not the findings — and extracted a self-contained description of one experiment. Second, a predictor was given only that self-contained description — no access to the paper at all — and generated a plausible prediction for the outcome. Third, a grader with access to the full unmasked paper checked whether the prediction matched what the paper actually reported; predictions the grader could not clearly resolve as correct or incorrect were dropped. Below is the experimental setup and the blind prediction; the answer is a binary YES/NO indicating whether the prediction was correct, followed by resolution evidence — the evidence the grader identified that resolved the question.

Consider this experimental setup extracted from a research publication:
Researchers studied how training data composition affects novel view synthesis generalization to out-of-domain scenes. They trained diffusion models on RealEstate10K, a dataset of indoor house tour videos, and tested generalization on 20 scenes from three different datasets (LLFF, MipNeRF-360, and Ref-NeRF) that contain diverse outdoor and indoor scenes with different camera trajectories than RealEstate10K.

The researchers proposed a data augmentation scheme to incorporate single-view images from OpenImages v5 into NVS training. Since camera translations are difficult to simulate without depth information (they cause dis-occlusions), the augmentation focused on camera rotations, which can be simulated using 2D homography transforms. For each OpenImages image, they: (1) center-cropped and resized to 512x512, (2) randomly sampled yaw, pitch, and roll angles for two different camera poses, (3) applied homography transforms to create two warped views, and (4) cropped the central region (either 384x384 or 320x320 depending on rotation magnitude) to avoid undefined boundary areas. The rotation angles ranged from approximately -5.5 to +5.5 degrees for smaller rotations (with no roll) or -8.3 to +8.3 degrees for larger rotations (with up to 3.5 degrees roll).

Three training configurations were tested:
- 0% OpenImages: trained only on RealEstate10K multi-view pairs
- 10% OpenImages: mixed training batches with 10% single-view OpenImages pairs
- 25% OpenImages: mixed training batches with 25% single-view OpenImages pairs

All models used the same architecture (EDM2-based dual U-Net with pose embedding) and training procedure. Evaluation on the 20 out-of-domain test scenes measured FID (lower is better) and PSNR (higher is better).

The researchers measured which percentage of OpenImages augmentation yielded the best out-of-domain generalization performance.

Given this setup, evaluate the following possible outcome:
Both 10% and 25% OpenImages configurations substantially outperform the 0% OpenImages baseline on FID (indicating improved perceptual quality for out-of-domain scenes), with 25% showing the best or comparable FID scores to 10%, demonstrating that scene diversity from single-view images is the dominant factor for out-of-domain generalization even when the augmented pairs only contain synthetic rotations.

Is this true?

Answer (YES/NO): NO